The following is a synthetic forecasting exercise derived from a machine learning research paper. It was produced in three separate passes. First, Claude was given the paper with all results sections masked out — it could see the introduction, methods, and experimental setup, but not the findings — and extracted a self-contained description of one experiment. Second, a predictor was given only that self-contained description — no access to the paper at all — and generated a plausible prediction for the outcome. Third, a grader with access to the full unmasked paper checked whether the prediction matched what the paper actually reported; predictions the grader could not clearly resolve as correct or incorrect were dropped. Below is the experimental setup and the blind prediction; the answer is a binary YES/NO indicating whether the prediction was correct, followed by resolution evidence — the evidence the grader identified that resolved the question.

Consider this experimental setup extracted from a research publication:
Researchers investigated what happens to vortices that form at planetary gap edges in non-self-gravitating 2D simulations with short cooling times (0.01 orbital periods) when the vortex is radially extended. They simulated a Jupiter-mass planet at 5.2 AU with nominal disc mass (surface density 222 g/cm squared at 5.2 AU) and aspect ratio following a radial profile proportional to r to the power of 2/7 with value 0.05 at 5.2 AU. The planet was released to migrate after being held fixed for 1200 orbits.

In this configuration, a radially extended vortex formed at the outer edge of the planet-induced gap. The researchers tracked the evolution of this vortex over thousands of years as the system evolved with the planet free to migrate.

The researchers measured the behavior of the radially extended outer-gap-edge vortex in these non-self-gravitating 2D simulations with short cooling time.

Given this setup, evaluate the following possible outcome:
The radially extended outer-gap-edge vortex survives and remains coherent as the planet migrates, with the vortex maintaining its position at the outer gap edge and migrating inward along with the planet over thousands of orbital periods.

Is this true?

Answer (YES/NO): NO